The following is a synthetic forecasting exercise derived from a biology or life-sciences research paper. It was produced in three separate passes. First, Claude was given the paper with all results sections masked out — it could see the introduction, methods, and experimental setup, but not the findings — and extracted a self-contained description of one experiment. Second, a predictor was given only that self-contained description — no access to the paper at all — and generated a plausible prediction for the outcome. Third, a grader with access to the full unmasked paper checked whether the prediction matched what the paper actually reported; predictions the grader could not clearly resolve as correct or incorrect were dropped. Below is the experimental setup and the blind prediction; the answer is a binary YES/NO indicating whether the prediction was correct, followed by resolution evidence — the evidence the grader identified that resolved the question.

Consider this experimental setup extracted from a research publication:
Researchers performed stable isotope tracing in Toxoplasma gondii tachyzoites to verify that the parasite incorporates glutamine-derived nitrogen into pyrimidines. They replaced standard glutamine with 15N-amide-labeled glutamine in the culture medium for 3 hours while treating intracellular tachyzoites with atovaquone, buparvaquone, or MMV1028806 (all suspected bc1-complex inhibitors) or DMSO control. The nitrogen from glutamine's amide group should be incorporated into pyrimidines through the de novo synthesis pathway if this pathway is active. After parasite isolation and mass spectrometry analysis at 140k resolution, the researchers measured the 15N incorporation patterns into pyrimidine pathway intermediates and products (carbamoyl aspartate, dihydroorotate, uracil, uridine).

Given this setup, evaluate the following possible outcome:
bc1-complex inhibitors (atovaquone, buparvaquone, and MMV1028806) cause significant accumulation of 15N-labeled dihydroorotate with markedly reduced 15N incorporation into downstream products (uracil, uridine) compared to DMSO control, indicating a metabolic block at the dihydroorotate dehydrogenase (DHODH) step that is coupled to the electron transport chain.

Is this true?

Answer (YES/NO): YES